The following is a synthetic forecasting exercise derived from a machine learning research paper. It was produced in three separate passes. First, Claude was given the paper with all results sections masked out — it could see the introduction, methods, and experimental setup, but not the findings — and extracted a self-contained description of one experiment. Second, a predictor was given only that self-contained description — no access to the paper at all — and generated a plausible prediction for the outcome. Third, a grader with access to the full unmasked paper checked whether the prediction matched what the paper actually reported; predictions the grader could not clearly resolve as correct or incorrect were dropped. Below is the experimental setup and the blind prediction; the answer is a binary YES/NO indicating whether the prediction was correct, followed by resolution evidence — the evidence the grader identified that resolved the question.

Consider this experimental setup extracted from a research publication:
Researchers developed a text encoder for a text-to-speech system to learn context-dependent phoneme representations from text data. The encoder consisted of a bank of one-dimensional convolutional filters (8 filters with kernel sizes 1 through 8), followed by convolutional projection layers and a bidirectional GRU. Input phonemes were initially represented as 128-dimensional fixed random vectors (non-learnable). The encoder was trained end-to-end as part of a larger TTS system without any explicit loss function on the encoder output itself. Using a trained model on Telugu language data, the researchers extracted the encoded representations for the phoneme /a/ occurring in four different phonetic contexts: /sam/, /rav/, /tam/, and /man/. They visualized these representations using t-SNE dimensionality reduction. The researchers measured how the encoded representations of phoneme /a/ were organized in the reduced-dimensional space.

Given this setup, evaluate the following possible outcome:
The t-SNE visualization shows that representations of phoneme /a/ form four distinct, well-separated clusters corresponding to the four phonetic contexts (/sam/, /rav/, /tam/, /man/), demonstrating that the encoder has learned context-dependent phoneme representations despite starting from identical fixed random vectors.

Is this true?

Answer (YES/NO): NO